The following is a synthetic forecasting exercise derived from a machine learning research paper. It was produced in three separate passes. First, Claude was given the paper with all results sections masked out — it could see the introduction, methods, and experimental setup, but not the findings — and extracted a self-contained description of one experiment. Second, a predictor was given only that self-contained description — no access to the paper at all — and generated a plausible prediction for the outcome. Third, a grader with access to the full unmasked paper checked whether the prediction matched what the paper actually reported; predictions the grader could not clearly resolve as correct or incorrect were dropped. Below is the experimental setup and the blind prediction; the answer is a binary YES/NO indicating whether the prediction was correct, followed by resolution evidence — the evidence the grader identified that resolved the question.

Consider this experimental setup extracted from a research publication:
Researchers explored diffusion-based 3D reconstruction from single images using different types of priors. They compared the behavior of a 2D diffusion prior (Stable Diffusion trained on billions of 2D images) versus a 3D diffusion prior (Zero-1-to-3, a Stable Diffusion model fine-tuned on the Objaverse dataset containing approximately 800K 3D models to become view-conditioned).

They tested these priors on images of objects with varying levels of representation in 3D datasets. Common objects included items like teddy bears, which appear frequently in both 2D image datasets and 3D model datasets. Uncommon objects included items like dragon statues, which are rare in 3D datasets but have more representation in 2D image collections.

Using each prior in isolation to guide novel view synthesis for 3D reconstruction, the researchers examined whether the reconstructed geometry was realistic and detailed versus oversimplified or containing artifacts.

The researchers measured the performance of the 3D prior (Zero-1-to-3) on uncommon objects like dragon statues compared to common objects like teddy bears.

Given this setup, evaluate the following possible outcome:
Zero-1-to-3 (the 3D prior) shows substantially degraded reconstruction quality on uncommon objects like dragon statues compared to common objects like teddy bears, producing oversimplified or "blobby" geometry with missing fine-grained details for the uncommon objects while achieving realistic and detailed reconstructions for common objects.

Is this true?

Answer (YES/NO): YES